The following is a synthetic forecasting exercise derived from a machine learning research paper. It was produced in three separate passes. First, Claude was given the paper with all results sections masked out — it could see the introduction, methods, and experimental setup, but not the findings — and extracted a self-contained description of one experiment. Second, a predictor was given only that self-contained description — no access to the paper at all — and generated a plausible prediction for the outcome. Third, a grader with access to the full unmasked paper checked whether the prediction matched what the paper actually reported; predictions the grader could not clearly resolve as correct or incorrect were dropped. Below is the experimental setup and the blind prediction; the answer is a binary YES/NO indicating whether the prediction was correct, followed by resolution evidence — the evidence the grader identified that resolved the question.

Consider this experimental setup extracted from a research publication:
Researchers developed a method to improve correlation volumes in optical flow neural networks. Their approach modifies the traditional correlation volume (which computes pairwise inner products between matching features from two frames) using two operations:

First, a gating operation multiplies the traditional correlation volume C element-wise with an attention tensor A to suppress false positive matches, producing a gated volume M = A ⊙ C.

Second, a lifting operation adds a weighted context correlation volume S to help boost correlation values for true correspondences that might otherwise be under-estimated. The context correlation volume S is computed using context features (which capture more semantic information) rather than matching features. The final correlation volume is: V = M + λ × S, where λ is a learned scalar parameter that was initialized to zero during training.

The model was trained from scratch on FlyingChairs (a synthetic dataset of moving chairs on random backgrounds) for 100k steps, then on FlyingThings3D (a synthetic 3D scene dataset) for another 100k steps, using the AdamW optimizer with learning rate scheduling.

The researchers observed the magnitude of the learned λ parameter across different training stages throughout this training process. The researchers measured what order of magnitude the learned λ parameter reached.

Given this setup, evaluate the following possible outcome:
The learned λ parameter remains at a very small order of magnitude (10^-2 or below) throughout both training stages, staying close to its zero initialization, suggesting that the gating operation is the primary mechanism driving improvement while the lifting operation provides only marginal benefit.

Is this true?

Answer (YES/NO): YES